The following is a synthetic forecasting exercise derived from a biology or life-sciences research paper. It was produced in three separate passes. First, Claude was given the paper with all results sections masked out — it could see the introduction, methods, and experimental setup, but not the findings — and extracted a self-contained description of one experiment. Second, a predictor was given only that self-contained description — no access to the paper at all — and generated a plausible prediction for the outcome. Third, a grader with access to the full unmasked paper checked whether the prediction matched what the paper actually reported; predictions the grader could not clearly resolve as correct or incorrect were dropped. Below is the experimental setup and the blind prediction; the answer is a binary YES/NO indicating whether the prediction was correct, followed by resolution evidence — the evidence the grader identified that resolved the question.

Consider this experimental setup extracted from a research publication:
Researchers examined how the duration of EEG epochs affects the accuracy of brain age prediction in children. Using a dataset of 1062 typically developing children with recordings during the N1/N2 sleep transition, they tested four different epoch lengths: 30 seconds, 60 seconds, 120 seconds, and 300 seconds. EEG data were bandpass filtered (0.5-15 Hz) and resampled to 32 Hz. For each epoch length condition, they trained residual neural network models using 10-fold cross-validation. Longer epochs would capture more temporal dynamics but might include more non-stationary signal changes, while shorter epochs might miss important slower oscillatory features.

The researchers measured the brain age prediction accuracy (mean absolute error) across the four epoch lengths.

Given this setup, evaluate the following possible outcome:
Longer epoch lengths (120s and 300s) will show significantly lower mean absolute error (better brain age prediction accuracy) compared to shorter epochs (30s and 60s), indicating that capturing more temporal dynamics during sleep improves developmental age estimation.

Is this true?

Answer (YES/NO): NO